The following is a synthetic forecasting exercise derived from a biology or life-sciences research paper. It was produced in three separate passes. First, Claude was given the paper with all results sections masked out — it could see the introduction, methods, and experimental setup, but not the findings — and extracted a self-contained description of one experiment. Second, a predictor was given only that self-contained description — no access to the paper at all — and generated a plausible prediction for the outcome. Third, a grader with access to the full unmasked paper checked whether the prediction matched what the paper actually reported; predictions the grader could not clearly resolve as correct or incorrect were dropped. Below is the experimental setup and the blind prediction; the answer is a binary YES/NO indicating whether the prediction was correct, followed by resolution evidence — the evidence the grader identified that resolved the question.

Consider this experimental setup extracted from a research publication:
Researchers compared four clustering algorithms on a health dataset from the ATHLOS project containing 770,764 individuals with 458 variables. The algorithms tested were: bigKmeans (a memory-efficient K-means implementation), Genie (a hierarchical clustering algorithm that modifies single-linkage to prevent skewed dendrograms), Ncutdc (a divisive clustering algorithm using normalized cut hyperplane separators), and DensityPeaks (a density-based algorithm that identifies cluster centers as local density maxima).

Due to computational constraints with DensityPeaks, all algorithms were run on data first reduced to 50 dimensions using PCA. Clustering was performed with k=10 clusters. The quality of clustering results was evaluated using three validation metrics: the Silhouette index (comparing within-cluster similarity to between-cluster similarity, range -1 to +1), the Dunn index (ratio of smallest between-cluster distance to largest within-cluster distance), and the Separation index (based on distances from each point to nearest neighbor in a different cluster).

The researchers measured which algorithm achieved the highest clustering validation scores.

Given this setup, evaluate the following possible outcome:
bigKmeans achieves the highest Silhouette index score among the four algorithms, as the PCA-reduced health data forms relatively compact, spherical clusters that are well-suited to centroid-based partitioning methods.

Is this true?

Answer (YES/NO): NO